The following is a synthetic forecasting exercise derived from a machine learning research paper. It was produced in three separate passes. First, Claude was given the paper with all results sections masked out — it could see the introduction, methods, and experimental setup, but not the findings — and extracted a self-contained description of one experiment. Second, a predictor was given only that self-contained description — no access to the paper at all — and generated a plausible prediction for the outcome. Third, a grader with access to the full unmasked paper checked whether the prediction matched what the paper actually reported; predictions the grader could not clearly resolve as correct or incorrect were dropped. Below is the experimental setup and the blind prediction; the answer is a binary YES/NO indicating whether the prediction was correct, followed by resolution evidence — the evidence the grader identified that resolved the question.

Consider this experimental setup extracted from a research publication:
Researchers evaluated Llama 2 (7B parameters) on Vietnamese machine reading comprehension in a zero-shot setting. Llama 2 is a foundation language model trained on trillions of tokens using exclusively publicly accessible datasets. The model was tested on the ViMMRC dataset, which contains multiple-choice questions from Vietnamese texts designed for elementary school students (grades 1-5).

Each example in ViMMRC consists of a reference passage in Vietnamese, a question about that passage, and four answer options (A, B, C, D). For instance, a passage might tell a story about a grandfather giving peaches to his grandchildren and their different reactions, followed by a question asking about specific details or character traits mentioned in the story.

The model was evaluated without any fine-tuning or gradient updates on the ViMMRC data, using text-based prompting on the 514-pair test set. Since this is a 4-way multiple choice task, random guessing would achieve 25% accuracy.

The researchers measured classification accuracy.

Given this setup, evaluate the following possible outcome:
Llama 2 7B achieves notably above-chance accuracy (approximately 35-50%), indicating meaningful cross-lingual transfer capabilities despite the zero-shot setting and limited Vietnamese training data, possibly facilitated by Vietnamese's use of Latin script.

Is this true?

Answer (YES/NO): NO